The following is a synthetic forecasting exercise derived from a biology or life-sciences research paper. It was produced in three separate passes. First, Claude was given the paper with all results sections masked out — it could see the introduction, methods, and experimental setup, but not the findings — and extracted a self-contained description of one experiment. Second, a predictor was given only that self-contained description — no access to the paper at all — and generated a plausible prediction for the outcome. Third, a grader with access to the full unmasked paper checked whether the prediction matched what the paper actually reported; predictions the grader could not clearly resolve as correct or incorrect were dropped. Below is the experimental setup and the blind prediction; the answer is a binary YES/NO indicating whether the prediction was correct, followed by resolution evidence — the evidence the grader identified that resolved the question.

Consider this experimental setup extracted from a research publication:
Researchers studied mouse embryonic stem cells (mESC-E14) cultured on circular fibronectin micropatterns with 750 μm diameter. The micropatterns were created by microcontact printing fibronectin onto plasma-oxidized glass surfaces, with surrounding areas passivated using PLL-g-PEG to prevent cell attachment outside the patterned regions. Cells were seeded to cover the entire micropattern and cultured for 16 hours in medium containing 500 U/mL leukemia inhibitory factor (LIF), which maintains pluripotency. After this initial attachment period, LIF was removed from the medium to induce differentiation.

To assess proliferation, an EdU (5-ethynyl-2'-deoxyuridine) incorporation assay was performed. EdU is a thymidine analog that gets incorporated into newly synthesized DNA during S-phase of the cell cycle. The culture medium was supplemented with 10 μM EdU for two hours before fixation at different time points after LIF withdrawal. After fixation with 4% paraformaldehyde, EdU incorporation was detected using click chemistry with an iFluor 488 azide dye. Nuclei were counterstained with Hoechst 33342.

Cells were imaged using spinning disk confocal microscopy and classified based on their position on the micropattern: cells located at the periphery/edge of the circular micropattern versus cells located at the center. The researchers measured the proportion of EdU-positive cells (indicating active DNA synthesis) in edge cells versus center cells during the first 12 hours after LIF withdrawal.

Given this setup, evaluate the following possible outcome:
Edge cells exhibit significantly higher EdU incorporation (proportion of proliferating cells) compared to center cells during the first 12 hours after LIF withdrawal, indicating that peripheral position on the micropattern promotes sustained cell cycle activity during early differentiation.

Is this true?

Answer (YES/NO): YES